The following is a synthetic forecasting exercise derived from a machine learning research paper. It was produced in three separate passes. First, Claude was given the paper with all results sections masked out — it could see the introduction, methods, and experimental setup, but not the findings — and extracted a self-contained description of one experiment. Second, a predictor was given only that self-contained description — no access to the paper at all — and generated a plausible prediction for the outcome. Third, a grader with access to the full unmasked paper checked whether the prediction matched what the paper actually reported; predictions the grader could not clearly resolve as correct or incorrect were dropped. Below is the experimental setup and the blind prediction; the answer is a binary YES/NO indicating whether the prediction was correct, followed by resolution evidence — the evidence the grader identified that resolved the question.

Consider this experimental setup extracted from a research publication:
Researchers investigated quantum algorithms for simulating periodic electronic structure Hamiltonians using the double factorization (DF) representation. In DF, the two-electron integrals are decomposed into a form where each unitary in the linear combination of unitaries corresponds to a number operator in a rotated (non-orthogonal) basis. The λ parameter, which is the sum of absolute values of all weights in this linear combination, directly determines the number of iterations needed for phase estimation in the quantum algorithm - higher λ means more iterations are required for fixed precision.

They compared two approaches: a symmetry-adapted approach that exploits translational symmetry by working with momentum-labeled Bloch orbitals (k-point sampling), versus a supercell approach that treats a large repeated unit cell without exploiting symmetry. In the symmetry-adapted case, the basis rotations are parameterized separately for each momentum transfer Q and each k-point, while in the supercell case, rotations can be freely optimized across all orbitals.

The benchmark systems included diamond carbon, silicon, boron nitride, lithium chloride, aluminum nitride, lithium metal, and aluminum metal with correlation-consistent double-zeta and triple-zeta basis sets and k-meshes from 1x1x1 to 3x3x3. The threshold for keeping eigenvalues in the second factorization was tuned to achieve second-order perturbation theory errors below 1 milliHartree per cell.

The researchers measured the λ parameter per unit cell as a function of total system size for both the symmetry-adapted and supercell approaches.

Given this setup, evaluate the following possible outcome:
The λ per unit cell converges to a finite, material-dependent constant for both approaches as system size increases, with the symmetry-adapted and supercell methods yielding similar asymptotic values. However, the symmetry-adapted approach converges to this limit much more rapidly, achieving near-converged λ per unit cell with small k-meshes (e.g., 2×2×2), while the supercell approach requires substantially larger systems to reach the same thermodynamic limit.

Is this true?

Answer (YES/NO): NO